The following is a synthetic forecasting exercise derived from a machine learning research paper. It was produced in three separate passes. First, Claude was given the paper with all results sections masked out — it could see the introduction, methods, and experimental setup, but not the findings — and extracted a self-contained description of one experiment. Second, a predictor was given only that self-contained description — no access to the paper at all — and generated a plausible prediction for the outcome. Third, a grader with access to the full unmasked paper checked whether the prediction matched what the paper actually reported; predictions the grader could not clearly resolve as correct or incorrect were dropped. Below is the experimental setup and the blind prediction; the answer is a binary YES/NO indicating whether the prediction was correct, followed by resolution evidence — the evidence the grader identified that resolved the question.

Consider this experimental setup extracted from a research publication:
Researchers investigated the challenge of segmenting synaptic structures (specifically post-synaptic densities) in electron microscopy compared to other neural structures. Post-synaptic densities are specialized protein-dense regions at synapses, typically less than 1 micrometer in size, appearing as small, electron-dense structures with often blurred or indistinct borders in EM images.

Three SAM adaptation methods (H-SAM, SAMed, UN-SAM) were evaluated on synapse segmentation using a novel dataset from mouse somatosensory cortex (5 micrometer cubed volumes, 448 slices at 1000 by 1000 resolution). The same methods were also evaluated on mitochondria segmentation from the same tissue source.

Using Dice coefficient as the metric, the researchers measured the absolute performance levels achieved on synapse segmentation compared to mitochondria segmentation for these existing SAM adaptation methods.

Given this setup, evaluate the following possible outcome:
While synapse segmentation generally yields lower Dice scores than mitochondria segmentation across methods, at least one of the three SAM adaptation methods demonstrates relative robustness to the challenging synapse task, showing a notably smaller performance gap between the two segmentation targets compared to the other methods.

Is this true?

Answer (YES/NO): NO